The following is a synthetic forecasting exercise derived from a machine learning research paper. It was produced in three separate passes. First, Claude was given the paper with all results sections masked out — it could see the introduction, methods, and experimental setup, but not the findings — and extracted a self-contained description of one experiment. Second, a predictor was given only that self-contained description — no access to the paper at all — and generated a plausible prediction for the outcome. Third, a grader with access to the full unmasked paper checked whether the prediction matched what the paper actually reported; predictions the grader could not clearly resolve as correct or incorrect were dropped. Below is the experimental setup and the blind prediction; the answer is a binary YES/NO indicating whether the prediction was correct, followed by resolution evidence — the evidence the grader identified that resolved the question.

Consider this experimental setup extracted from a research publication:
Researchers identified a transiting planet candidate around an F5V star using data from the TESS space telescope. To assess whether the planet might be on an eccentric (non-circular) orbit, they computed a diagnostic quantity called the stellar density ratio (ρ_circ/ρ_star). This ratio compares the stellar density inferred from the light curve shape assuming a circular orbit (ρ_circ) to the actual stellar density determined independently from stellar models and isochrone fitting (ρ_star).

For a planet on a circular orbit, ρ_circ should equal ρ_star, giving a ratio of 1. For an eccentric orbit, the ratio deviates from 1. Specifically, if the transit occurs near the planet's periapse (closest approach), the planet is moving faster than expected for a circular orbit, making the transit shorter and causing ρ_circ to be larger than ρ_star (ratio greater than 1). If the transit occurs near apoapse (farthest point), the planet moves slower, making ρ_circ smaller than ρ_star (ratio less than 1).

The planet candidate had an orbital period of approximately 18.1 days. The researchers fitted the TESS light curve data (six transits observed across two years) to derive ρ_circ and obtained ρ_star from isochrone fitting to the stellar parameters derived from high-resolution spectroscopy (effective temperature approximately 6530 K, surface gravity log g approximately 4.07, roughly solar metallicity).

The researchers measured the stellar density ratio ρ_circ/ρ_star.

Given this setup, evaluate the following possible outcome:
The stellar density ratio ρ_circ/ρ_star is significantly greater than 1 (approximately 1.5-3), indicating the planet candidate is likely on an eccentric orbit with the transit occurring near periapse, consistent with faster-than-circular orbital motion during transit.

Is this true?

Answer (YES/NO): NO